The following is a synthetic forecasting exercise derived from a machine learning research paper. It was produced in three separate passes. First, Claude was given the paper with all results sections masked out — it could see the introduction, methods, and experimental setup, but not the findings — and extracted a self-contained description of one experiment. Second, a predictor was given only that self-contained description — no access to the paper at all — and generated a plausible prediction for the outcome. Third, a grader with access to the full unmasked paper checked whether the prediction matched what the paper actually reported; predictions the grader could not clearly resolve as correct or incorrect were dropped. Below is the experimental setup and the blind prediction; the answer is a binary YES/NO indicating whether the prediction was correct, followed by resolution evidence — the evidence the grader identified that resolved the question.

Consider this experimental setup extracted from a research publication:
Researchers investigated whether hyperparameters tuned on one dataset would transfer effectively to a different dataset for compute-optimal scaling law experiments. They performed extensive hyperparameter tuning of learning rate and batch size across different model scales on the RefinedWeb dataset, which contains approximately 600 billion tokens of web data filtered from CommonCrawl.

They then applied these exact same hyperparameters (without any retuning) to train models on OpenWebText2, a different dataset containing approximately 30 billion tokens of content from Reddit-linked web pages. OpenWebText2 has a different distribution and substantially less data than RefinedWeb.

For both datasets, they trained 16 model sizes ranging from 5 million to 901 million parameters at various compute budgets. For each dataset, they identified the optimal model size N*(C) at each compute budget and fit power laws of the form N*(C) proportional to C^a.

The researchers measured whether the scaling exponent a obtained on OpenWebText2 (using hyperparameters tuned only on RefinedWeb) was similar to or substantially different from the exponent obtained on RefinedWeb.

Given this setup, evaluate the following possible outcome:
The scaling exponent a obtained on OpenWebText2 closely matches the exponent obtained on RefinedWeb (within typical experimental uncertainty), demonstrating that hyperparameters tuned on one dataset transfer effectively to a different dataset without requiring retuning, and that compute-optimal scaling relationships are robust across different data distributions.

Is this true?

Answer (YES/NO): YES